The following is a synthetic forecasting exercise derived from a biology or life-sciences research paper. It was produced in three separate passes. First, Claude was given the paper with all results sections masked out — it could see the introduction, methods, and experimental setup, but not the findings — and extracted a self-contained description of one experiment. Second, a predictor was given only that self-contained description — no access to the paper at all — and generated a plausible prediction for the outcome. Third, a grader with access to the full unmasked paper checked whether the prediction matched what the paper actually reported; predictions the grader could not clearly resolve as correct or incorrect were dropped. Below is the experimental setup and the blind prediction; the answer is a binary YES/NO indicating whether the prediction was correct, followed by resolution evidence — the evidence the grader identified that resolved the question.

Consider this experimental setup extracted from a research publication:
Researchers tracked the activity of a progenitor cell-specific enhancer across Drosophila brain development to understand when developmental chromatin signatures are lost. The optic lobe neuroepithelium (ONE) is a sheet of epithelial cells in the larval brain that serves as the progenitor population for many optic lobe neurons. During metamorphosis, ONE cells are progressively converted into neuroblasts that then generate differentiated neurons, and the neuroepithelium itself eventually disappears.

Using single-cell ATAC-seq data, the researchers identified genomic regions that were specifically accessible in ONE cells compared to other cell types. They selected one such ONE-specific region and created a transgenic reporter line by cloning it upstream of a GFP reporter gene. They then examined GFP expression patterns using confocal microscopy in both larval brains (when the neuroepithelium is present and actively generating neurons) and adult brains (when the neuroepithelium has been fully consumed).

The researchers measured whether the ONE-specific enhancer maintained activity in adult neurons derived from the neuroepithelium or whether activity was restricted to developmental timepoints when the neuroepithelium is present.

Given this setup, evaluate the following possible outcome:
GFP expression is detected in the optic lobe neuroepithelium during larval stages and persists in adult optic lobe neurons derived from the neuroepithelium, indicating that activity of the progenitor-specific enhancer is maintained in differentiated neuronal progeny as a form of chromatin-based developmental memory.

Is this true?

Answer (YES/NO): NO